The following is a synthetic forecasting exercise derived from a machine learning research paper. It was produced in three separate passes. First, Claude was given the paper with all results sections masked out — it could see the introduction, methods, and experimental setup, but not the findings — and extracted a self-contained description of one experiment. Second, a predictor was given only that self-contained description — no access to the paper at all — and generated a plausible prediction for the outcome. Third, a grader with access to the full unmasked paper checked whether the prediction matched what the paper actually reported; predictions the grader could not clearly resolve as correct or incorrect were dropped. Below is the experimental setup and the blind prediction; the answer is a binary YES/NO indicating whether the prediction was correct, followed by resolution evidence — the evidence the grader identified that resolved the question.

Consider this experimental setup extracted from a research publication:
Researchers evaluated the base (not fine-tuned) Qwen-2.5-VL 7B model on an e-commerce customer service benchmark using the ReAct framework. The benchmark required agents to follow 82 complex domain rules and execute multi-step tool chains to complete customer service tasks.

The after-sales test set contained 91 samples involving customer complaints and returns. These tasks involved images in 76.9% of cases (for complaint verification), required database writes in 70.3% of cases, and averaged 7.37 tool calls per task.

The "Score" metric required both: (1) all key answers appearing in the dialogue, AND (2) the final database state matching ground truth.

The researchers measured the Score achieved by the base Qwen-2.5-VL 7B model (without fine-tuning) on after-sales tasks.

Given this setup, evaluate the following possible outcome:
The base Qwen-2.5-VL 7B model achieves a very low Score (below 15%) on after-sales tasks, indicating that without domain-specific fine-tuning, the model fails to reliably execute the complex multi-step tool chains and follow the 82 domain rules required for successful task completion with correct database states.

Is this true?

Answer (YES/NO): YES